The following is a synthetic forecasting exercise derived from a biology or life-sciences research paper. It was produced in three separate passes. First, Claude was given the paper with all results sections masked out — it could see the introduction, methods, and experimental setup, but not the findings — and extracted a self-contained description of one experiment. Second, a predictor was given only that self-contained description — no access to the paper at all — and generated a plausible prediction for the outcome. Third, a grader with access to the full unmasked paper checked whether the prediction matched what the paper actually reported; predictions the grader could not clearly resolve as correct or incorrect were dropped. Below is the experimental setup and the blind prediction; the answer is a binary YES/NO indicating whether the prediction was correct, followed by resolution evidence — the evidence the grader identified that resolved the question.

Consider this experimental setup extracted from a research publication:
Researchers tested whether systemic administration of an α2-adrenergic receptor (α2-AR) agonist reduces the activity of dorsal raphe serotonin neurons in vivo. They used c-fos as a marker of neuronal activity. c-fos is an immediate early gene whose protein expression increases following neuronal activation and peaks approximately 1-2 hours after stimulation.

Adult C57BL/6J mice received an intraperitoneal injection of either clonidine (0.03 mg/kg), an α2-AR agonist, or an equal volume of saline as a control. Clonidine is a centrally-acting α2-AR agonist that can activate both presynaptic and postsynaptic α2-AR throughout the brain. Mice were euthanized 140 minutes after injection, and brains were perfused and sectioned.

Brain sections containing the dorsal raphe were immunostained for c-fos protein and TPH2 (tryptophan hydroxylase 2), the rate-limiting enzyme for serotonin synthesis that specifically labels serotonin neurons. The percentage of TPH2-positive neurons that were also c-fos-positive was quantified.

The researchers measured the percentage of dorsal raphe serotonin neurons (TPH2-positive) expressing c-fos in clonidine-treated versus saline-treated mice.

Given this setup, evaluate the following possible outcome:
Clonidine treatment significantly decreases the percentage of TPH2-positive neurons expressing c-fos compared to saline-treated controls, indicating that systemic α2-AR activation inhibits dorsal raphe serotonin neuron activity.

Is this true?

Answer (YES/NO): YES